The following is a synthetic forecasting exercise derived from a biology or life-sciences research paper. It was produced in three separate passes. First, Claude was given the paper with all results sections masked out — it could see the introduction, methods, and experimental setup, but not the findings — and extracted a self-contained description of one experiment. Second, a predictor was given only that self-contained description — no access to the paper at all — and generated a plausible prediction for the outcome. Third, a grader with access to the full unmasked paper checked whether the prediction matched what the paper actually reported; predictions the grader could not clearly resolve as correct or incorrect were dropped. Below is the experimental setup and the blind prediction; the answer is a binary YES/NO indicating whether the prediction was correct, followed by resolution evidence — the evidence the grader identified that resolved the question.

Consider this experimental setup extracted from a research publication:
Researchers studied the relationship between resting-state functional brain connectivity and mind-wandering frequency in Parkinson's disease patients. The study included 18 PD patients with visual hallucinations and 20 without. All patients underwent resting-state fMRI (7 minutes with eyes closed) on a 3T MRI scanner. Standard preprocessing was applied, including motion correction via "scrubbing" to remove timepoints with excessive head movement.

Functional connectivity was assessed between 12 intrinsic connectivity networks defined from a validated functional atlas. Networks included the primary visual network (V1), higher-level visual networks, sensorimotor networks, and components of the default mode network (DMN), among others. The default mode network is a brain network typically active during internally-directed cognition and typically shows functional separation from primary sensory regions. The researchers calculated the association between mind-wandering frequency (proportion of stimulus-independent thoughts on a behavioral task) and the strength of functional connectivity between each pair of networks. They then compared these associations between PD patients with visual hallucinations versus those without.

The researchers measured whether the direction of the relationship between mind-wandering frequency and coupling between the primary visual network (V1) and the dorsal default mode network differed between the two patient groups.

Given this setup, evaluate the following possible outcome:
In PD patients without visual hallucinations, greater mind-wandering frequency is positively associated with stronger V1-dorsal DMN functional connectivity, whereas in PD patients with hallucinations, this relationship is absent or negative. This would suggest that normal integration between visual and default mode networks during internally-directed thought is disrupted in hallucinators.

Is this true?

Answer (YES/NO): NO